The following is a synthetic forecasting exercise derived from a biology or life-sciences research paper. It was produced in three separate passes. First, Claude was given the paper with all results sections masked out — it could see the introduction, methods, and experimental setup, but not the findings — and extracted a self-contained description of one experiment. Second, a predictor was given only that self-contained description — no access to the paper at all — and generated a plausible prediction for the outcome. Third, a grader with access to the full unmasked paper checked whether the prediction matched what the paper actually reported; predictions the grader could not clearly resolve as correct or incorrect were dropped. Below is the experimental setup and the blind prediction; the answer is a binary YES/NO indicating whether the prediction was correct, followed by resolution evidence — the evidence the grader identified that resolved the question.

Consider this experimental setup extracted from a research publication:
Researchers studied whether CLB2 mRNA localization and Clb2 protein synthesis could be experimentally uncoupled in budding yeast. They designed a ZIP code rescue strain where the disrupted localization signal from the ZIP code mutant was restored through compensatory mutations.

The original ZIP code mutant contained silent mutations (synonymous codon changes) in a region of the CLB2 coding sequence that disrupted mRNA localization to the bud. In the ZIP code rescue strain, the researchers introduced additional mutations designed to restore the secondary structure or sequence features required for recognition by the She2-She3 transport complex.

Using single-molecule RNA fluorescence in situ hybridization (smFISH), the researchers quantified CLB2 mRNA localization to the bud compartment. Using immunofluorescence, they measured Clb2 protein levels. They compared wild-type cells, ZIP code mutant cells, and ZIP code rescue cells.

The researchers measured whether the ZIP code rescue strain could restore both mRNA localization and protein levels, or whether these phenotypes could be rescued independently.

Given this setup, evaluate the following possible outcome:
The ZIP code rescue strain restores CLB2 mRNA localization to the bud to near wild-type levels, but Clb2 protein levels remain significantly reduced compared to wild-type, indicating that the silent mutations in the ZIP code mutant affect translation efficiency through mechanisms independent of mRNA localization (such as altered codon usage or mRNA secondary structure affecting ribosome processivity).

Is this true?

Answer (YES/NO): YES